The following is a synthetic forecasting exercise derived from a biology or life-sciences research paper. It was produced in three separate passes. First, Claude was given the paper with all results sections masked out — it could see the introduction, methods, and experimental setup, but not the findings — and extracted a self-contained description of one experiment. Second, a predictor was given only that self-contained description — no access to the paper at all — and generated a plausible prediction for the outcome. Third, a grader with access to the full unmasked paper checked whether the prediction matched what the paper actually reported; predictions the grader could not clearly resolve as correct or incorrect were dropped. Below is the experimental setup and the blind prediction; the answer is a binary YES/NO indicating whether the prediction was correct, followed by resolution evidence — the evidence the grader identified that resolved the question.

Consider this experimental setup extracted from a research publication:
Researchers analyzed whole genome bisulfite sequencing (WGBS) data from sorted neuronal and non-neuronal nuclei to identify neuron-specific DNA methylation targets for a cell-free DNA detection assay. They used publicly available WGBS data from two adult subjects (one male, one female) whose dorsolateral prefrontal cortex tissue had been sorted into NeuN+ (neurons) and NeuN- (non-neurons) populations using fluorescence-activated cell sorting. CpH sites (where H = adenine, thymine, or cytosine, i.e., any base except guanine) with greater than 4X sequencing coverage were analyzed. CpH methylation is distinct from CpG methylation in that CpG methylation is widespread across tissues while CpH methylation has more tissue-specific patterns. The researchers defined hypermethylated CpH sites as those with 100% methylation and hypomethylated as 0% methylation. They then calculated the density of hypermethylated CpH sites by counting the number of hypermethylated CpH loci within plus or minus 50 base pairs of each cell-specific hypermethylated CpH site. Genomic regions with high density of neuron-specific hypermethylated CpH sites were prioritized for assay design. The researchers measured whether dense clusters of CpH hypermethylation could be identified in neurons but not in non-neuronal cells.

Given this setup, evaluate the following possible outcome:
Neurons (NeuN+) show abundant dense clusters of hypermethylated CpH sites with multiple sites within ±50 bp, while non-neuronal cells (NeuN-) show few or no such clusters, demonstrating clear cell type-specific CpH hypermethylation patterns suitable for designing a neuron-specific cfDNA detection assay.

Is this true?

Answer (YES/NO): YES